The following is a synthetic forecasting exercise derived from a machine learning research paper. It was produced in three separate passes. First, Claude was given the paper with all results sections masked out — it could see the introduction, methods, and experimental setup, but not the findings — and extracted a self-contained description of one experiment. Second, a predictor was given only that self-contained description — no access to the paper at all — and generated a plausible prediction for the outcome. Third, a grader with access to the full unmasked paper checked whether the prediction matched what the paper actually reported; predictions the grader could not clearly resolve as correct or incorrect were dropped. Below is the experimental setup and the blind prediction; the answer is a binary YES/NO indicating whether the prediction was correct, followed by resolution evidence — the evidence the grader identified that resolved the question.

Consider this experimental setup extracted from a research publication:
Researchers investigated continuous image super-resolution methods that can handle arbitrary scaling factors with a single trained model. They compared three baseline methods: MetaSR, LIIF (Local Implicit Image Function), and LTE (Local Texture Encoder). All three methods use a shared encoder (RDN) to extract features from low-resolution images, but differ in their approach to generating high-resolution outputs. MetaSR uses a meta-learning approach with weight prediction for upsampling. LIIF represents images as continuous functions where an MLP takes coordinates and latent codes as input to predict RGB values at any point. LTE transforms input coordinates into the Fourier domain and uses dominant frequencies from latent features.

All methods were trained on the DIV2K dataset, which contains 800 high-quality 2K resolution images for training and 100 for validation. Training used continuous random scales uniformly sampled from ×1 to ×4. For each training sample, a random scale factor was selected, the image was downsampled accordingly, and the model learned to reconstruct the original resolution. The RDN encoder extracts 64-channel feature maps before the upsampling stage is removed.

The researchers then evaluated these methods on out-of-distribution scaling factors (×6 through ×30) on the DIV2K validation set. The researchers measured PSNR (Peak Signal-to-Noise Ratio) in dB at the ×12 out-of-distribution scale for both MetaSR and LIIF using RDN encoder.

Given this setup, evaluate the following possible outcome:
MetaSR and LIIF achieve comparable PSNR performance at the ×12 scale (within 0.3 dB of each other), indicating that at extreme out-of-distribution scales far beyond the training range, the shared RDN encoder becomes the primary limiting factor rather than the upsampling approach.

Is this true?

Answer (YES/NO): YES